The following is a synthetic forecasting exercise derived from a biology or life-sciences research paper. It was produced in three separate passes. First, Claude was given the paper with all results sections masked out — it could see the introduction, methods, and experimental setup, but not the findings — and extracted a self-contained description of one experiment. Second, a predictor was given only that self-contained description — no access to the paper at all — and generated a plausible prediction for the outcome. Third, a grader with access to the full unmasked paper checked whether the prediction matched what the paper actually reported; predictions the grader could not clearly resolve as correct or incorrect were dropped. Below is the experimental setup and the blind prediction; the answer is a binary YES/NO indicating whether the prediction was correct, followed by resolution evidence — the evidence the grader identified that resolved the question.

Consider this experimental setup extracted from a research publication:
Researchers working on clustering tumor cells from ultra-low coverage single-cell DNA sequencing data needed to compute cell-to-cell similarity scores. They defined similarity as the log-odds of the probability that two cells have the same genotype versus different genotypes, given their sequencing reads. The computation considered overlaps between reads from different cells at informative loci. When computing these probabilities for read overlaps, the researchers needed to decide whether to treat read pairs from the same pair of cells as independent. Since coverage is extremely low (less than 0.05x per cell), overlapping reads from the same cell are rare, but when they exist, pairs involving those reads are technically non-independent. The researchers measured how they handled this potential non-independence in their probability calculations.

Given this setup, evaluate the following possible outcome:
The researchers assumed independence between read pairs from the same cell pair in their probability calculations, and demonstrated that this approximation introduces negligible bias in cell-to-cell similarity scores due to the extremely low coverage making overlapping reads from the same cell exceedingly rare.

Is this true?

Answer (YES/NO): YES